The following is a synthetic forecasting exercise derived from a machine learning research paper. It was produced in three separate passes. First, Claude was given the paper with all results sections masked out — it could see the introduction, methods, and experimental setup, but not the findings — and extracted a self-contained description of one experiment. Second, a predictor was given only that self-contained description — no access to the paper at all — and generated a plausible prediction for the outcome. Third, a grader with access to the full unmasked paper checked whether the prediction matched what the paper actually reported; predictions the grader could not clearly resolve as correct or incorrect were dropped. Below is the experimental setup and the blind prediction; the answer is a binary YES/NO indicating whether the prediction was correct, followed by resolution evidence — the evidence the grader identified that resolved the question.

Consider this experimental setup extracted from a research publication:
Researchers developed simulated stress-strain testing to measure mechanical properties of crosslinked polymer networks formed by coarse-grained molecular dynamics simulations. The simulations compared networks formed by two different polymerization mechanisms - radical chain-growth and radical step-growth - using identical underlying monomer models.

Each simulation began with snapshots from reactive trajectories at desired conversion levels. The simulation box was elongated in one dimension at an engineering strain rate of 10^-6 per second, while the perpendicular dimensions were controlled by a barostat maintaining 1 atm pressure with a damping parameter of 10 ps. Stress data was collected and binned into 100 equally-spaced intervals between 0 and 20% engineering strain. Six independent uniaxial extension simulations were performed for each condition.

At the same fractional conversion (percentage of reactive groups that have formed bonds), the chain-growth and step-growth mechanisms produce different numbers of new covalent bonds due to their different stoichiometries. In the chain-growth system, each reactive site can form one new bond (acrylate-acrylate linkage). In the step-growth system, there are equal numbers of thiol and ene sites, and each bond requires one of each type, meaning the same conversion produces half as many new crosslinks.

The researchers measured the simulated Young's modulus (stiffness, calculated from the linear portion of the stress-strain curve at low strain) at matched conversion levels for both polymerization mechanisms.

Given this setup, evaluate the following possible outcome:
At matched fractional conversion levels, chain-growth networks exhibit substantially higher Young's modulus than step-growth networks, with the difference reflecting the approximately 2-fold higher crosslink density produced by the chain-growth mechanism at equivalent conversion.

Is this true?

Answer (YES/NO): YES